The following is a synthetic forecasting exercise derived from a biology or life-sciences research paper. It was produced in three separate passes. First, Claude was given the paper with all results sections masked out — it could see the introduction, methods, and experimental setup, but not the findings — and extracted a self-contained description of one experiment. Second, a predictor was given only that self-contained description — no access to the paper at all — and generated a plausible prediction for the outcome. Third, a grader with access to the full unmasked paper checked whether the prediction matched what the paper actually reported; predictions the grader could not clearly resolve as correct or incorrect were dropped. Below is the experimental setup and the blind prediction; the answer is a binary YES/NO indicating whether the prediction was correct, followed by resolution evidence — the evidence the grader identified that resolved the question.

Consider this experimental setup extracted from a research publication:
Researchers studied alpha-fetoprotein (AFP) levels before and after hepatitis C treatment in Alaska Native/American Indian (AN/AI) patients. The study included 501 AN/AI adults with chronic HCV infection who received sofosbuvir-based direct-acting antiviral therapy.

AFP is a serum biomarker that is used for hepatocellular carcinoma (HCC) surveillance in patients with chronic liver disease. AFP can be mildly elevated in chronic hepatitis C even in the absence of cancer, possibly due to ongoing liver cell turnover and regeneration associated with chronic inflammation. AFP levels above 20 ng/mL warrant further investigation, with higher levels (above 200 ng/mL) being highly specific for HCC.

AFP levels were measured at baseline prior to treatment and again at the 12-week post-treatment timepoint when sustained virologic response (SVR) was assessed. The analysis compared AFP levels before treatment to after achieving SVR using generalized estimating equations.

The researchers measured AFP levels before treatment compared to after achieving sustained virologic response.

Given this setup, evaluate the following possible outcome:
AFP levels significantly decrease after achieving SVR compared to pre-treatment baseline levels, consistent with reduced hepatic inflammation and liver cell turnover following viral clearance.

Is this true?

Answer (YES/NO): YES